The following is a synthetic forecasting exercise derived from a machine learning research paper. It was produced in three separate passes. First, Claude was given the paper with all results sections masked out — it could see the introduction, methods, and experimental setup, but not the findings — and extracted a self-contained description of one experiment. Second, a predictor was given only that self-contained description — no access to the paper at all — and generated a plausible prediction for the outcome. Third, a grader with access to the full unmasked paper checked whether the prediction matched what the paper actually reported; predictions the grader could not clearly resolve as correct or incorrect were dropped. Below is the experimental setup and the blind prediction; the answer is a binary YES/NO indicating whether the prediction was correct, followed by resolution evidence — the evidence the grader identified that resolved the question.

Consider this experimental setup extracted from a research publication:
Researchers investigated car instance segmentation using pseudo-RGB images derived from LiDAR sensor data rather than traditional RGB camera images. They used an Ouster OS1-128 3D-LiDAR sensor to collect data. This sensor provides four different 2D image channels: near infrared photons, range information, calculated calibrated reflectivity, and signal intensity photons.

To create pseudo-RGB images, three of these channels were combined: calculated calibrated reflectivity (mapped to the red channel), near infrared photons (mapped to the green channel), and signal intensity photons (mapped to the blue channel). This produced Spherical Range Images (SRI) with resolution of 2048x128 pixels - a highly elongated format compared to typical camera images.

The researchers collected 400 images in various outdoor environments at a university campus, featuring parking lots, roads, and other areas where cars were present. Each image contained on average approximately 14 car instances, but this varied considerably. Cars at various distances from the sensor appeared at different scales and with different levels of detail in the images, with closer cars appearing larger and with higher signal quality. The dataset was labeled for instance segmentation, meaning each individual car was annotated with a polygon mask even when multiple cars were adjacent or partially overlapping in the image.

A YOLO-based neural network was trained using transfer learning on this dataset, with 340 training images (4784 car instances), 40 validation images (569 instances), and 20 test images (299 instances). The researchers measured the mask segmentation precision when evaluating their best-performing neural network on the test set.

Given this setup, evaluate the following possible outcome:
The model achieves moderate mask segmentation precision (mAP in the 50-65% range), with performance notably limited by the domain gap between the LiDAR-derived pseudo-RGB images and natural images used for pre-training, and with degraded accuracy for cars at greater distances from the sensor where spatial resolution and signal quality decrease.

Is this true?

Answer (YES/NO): NO